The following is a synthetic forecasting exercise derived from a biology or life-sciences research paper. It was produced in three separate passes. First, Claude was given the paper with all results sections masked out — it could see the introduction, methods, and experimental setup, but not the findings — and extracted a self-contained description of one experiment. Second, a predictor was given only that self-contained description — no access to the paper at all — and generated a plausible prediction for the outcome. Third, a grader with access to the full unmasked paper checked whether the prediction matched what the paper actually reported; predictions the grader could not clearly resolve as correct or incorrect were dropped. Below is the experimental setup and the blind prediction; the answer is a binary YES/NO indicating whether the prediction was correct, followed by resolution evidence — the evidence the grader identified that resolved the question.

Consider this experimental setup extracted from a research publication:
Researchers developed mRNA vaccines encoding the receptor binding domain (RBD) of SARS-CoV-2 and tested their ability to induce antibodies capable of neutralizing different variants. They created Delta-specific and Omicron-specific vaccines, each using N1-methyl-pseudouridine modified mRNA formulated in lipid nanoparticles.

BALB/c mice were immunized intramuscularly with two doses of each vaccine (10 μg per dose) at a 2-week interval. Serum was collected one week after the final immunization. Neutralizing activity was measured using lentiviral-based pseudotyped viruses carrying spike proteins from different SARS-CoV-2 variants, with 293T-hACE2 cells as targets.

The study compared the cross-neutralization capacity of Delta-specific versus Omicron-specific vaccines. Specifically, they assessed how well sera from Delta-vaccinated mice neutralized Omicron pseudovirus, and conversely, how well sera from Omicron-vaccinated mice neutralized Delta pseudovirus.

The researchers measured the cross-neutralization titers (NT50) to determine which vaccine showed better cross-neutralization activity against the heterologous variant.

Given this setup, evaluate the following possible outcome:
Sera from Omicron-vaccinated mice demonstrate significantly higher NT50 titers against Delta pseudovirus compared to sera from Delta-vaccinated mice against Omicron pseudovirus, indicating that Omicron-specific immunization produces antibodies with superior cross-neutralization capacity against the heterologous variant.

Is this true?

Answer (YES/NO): NO